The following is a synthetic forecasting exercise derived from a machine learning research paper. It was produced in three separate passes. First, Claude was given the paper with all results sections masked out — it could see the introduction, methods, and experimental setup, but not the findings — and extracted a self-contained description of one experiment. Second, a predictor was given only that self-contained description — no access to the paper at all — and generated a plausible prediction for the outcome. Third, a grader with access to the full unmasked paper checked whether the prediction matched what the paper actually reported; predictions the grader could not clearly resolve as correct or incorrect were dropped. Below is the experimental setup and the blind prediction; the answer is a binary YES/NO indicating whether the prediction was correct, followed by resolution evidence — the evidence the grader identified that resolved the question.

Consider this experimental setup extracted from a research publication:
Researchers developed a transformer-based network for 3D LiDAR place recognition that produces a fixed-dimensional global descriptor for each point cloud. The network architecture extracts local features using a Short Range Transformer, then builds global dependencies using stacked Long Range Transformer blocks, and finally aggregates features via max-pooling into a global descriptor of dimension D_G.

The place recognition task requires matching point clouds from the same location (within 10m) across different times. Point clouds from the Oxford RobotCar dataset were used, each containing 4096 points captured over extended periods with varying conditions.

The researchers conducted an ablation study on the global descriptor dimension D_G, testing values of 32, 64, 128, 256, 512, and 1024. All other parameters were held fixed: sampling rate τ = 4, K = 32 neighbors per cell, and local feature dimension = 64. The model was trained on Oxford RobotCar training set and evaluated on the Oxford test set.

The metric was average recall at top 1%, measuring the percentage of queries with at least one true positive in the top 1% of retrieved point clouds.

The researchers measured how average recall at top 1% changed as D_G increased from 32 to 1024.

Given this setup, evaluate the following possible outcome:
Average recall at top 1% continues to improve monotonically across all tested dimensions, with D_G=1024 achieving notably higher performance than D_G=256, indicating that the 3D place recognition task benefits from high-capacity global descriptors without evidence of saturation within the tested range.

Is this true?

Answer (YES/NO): NO